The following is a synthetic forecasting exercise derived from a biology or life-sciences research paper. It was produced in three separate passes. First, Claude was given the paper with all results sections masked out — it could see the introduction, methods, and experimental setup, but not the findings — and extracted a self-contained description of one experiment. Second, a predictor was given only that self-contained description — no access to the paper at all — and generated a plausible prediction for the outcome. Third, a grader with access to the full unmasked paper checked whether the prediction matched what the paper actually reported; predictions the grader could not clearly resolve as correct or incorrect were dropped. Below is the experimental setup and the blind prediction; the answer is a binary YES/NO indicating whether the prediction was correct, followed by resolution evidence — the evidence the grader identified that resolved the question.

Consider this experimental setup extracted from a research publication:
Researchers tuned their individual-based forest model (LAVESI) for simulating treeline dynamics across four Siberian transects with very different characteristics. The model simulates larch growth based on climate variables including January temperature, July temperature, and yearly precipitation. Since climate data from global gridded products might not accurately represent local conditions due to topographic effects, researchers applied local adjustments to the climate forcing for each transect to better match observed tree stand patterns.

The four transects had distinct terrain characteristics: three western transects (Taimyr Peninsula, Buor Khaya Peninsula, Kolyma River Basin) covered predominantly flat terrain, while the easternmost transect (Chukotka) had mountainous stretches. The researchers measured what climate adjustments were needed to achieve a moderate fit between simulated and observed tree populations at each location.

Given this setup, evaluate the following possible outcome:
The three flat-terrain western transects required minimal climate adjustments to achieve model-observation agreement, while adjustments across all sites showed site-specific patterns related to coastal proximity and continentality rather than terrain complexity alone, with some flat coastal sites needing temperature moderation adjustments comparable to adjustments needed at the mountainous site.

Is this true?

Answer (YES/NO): NO